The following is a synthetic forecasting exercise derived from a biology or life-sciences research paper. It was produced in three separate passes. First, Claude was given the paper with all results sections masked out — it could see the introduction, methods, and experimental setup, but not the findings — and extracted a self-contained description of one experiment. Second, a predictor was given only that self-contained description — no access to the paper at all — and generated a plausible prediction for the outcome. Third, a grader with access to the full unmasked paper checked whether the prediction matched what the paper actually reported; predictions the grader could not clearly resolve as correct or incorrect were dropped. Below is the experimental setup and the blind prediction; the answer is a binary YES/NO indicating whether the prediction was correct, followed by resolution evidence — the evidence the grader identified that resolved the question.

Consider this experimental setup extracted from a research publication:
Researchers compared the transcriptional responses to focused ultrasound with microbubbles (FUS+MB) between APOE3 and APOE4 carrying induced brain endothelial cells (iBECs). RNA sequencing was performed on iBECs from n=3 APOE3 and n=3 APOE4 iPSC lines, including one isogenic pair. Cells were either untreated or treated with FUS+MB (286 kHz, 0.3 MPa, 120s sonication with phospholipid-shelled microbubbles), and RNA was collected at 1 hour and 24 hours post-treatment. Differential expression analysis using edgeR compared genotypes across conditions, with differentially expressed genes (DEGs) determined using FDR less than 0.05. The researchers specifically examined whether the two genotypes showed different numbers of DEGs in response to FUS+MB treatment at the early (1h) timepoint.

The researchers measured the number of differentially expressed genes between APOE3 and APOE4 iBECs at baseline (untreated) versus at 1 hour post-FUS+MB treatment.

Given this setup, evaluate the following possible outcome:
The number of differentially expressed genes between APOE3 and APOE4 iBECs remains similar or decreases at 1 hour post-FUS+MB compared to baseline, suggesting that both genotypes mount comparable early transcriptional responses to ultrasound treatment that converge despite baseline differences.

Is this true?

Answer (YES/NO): YES